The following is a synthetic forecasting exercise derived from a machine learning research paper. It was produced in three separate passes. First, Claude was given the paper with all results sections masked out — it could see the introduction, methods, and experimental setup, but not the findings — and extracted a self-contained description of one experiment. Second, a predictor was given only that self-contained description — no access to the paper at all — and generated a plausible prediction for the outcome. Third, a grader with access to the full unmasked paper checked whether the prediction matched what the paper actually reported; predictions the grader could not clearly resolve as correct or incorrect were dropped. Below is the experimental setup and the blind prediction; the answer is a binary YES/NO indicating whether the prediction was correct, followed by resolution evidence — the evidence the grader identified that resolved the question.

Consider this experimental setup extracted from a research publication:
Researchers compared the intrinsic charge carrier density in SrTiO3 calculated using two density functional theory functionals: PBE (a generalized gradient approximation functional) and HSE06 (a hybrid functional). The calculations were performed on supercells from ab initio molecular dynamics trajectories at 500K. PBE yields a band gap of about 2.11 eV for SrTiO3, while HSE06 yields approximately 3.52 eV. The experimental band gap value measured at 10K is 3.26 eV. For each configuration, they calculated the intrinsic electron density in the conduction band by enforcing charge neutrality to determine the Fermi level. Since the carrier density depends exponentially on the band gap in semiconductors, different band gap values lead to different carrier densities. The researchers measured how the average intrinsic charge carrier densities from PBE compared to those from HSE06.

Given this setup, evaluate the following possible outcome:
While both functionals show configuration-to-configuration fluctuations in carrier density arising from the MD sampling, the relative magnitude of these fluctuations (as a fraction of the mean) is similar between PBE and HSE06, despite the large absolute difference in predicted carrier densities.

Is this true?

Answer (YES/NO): NO